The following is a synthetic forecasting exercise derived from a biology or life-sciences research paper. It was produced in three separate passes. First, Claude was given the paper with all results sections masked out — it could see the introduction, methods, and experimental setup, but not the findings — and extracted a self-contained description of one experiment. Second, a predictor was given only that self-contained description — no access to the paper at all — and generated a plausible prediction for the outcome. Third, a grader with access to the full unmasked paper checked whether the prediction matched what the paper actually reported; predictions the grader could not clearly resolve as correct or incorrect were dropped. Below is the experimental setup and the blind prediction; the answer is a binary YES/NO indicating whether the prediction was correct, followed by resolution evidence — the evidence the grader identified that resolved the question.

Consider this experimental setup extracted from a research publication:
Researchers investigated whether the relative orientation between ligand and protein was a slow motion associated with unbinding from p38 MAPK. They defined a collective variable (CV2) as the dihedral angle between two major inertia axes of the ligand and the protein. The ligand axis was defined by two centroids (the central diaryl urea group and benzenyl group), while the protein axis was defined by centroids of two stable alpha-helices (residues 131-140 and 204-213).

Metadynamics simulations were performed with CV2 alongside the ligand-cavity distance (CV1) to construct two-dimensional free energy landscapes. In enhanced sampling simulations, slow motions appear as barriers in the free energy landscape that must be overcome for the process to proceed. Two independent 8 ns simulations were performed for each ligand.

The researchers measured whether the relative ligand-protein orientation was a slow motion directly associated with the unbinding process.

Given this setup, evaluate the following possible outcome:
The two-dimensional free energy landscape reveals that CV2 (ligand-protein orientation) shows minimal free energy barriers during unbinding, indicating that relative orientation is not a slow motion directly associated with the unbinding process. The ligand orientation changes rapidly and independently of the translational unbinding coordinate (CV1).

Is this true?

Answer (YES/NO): NO